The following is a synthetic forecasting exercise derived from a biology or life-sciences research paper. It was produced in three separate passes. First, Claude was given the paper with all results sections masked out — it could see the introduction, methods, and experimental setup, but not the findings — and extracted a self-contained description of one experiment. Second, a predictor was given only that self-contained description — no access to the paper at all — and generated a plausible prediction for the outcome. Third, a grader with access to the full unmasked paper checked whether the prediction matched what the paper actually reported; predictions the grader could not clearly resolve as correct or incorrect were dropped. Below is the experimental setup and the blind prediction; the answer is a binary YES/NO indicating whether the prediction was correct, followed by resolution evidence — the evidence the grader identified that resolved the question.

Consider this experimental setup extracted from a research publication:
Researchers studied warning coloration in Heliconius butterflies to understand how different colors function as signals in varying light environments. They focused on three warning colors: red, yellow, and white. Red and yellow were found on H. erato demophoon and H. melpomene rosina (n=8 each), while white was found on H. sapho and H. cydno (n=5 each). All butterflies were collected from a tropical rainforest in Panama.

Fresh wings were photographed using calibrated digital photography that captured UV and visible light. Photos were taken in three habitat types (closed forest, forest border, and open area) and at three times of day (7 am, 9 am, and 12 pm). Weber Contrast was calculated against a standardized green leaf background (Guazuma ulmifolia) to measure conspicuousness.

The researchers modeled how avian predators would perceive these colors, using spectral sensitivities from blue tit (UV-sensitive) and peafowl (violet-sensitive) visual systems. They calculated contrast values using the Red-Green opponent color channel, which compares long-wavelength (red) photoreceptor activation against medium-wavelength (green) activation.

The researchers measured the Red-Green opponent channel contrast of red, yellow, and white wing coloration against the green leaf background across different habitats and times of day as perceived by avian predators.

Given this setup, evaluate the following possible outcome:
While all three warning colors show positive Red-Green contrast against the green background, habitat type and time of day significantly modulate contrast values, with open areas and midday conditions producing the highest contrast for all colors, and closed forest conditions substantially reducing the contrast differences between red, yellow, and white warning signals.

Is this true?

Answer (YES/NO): NO